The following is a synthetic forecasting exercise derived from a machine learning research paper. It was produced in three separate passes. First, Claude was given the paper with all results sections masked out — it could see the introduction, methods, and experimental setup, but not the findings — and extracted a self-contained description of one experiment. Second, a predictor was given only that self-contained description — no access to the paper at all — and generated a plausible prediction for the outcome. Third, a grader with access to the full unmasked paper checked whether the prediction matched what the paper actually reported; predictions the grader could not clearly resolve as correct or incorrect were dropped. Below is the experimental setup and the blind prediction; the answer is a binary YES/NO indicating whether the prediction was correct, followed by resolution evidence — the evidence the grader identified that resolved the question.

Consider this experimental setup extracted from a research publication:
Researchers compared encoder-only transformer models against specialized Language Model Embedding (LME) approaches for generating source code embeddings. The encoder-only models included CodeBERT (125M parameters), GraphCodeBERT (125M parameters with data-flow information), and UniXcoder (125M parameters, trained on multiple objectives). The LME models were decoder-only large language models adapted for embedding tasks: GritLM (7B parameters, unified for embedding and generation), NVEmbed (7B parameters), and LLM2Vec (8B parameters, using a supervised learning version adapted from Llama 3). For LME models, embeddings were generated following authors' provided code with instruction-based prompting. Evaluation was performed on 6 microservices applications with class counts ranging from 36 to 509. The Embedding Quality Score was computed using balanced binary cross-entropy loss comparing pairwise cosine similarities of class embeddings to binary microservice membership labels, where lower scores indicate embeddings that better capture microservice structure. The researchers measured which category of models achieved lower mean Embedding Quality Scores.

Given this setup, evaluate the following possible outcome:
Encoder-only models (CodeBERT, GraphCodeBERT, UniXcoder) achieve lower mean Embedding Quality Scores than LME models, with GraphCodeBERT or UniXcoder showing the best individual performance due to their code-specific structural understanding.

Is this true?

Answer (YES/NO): NO